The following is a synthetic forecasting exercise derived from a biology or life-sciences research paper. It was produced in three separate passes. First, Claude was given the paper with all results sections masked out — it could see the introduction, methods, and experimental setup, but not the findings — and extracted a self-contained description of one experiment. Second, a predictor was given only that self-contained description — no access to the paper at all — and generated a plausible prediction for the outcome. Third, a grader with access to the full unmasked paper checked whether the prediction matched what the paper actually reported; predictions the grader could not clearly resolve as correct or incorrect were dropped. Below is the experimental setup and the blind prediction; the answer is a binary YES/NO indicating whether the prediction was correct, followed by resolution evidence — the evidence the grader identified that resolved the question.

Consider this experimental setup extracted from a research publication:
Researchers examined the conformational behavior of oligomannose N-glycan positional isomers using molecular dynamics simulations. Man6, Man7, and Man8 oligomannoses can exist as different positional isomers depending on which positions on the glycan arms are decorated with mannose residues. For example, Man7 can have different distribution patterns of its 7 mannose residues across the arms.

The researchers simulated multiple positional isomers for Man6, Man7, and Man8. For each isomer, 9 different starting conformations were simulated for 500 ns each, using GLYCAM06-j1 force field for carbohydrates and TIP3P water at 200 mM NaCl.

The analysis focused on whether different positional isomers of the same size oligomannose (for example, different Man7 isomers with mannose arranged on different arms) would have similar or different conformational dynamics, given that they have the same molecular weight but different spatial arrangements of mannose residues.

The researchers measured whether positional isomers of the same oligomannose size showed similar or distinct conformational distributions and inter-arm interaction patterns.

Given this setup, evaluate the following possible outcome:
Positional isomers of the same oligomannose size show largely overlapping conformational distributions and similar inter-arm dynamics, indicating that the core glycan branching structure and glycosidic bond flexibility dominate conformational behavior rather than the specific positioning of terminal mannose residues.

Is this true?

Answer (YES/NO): NO